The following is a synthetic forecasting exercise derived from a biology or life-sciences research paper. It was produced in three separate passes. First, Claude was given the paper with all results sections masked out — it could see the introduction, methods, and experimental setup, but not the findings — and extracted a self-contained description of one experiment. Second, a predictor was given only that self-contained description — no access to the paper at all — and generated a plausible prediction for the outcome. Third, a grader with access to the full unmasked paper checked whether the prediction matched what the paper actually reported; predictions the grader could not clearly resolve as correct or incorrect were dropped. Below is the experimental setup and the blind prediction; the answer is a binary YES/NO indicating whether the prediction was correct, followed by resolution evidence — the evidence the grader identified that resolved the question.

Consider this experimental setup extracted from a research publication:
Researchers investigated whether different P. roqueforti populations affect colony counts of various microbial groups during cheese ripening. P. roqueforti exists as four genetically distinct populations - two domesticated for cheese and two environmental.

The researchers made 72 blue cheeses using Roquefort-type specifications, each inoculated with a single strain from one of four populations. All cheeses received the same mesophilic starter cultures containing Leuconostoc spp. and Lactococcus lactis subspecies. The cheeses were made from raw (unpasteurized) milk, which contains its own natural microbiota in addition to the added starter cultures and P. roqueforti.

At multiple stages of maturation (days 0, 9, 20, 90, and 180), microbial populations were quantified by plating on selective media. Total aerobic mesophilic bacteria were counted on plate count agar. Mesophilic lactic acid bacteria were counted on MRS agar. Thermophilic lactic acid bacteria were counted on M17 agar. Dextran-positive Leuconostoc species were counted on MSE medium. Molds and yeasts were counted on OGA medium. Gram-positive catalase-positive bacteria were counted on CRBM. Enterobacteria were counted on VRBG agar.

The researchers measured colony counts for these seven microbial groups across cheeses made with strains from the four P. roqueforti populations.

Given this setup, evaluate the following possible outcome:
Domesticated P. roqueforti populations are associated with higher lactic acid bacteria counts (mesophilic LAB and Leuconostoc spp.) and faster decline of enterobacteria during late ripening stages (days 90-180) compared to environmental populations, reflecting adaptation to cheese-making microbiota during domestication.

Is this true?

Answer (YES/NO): NO